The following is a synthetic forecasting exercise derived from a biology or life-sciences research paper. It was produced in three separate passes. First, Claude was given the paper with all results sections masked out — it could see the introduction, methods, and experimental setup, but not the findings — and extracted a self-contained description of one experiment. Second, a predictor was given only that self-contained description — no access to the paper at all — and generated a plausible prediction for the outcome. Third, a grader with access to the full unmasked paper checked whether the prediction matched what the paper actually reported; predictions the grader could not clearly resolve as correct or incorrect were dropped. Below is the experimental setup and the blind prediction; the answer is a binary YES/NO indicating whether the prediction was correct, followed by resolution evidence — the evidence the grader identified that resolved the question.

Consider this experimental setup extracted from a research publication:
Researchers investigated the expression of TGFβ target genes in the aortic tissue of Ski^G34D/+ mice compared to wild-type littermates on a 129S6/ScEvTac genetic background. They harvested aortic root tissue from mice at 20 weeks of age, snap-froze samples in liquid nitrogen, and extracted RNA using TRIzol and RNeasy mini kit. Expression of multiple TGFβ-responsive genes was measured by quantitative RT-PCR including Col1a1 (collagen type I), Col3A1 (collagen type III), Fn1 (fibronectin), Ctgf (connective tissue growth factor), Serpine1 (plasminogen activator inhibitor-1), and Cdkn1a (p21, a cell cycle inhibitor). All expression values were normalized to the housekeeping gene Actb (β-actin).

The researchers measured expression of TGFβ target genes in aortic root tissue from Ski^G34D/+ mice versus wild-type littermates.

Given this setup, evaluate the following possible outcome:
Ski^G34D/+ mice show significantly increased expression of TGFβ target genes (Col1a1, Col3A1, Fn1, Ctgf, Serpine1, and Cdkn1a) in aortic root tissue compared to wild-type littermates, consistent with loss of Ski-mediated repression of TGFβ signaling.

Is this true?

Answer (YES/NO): YES